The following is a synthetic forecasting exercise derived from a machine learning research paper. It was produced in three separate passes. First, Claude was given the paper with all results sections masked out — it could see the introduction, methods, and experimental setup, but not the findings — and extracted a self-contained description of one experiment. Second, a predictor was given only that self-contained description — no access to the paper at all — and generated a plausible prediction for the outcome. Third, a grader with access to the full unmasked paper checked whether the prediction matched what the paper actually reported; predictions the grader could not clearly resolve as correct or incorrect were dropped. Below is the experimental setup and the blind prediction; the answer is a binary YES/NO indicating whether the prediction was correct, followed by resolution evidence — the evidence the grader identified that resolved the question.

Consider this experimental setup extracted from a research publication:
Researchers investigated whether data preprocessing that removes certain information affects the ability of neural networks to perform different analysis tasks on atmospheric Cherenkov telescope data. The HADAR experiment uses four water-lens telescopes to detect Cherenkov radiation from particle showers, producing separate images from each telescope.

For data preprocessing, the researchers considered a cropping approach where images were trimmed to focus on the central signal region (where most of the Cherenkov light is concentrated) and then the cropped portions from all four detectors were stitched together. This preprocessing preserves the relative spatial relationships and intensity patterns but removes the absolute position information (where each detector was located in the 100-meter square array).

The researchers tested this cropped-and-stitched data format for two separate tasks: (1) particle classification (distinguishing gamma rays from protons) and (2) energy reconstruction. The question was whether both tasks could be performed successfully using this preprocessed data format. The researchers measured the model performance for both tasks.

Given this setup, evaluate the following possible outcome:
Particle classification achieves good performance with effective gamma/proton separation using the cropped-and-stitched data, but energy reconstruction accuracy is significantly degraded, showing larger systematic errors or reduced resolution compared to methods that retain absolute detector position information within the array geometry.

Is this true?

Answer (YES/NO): NO